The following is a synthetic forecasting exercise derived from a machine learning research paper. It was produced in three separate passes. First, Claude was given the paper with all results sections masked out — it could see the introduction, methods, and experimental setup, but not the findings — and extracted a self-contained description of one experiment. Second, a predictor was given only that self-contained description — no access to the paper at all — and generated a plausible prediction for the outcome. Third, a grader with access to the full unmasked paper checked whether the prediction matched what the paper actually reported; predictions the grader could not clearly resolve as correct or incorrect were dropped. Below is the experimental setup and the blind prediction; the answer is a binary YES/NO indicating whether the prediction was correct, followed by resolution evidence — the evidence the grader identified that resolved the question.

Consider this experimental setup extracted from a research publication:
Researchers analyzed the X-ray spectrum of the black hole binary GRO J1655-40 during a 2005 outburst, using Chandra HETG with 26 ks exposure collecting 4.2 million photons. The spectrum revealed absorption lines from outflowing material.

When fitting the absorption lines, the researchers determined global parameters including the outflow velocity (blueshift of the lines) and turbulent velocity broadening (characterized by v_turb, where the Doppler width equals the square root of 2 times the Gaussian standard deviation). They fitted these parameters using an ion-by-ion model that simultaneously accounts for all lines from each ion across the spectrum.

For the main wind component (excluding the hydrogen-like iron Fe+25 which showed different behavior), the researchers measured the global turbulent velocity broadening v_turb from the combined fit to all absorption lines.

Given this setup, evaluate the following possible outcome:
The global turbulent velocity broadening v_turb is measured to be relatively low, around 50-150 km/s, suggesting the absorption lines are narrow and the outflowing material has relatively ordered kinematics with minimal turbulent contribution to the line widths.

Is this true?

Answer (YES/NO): YES